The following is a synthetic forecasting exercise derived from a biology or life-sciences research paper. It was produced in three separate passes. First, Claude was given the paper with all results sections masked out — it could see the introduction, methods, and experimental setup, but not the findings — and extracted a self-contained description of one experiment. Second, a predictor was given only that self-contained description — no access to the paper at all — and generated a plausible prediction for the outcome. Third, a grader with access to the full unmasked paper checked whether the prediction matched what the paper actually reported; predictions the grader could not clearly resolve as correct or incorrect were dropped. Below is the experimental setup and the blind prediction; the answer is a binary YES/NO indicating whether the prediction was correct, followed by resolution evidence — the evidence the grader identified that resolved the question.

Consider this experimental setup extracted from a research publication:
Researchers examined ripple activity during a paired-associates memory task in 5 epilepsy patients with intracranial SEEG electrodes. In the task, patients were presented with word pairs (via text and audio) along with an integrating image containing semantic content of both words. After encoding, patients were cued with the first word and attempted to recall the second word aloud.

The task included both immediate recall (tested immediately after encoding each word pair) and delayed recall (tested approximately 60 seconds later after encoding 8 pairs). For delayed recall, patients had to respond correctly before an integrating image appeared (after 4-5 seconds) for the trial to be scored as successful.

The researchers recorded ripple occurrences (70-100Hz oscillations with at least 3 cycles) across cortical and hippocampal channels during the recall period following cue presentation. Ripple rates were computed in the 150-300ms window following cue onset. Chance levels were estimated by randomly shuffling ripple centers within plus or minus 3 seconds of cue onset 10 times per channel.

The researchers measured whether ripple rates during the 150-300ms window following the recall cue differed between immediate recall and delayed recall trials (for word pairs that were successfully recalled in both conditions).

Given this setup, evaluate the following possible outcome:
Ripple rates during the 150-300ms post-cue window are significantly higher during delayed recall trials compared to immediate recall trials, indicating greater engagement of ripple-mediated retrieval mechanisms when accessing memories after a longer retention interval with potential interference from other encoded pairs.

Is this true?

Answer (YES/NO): YES